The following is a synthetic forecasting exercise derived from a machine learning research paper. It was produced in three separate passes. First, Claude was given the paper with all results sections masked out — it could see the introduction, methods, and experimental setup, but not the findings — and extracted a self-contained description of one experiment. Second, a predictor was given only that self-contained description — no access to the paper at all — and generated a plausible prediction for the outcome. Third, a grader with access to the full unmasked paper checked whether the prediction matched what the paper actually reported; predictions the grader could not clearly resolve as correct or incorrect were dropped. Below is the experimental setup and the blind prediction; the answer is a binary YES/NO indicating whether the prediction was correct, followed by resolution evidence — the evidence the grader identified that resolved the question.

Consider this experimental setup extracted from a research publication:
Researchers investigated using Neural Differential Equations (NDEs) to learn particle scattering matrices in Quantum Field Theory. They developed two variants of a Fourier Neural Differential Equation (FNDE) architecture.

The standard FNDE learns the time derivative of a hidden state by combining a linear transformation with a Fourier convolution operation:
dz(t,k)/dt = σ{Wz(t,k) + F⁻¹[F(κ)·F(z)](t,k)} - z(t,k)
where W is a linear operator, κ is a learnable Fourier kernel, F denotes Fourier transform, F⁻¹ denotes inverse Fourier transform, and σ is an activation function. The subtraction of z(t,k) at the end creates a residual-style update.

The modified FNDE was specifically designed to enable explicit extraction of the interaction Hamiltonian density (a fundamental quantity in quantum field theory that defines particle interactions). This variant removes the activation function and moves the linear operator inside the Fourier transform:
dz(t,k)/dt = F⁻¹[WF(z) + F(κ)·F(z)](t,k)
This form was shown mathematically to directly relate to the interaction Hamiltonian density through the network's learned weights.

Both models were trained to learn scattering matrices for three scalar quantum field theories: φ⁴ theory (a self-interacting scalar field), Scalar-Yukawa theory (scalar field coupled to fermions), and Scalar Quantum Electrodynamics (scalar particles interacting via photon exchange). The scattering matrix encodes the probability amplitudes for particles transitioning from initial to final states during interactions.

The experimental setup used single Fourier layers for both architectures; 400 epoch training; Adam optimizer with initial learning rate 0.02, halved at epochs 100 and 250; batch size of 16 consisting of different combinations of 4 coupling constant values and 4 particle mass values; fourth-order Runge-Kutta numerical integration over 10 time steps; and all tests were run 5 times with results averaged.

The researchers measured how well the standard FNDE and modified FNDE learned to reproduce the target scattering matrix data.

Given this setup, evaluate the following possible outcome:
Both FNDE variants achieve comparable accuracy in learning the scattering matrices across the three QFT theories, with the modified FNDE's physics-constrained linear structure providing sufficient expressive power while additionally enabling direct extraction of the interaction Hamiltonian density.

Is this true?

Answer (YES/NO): NO